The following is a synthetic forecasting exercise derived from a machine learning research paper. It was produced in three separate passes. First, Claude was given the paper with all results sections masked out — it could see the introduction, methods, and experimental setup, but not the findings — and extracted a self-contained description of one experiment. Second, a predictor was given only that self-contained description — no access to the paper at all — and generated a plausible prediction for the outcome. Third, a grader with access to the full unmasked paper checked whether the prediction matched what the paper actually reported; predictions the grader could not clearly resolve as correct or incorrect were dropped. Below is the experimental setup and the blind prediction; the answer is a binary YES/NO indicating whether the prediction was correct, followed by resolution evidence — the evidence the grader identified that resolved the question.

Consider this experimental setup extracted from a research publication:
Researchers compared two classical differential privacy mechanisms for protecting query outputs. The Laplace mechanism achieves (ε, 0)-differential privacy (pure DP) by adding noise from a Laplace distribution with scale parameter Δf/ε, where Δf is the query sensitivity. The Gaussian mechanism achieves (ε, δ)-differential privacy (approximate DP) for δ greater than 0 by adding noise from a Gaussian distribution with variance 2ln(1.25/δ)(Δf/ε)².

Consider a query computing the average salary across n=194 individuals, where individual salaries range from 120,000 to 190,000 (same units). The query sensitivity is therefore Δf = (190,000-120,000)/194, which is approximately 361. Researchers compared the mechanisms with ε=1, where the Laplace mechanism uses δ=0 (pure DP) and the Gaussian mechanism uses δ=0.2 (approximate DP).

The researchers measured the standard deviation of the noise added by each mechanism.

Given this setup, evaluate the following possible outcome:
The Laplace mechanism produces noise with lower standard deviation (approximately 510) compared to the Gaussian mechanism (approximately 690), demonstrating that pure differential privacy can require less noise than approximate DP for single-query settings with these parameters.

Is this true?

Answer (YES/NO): YES